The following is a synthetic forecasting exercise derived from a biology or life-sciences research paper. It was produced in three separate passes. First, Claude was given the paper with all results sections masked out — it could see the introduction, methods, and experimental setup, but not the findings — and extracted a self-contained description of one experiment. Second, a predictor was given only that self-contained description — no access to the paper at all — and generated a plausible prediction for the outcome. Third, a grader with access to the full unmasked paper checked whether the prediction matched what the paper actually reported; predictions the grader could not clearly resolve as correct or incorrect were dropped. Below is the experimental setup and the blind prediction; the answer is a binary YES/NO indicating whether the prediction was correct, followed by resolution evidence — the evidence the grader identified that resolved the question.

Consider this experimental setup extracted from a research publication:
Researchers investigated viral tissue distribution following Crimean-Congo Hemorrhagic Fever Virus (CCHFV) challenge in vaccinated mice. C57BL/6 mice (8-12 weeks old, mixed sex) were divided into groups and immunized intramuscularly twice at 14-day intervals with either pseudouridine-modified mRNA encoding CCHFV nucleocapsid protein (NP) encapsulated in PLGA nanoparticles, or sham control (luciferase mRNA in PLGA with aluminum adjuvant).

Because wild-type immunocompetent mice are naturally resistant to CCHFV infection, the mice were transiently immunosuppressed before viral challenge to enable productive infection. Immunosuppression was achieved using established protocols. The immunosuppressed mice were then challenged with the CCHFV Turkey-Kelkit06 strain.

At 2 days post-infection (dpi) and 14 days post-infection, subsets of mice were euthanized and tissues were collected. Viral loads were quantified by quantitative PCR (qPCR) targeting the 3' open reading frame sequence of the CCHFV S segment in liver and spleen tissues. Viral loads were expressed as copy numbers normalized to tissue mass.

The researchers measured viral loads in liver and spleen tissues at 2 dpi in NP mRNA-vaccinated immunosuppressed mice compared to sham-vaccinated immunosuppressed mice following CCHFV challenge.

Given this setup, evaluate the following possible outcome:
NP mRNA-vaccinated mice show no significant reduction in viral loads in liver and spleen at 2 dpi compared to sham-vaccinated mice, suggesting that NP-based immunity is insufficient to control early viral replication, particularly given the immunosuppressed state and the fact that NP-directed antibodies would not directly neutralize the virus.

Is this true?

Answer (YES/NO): NO